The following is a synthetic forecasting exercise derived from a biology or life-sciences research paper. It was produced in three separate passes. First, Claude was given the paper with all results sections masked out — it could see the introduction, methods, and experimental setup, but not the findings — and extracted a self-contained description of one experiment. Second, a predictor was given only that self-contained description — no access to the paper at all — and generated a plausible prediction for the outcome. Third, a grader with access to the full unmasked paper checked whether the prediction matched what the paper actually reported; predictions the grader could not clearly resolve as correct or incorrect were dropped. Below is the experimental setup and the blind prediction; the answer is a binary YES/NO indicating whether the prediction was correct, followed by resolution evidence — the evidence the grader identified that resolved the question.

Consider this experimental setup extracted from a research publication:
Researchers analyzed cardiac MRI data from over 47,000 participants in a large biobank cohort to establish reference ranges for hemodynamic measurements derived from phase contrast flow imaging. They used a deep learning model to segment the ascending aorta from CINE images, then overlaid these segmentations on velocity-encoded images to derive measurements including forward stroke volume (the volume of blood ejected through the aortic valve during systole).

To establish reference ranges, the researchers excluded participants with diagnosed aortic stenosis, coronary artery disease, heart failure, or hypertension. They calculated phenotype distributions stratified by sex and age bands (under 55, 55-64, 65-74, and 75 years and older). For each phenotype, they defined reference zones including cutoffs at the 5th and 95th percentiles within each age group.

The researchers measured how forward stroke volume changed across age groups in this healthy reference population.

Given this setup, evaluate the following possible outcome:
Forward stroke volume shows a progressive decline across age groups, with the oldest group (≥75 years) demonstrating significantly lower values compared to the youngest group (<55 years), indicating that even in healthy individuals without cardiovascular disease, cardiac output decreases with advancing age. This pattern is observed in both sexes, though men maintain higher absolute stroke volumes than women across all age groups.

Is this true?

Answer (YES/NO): YES